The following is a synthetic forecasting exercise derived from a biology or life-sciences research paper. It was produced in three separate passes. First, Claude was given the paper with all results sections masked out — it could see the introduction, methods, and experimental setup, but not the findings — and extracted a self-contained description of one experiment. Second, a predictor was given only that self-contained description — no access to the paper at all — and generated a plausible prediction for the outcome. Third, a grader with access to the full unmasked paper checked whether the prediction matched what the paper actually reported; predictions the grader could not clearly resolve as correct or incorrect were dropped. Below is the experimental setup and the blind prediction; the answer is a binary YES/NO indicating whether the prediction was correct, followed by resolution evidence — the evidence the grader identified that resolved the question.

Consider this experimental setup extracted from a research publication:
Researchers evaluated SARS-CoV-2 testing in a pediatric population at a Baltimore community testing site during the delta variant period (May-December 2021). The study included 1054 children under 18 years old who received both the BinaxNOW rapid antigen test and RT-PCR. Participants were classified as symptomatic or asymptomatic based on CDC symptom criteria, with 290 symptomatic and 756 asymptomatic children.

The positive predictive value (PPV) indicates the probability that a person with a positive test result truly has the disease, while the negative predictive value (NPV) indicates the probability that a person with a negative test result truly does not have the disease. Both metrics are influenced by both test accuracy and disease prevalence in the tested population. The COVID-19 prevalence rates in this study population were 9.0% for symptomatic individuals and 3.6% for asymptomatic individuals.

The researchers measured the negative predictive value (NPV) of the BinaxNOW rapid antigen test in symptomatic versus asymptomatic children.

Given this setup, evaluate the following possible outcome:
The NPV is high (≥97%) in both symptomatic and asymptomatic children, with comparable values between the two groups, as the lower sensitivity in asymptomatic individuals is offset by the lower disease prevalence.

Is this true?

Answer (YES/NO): NO